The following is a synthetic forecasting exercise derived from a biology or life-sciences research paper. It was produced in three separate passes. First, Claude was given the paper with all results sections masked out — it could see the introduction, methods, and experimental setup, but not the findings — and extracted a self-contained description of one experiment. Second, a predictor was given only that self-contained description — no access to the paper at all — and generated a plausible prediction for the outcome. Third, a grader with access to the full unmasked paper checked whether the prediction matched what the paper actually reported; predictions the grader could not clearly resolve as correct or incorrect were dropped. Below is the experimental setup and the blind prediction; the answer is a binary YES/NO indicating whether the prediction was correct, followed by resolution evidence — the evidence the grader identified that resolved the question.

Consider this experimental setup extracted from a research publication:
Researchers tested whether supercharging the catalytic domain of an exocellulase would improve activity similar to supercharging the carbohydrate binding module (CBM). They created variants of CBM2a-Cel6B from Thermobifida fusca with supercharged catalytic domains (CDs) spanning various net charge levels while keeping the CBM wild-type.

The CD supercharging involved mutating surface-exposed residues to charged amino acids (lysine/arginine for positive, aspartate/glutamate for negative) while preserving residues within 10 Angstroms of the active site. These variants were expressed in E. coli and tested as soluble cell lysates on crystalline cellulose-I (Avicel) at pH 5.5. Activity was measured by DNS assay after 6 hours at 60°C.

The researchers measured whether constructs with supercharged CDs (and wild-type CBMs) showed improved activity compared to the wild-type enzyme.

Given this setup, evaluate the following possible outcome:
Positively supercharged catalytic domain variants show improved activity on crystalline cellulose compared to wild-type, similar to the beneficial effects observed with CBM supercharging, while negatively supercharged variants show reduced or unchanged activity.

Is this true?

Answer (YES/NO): NO